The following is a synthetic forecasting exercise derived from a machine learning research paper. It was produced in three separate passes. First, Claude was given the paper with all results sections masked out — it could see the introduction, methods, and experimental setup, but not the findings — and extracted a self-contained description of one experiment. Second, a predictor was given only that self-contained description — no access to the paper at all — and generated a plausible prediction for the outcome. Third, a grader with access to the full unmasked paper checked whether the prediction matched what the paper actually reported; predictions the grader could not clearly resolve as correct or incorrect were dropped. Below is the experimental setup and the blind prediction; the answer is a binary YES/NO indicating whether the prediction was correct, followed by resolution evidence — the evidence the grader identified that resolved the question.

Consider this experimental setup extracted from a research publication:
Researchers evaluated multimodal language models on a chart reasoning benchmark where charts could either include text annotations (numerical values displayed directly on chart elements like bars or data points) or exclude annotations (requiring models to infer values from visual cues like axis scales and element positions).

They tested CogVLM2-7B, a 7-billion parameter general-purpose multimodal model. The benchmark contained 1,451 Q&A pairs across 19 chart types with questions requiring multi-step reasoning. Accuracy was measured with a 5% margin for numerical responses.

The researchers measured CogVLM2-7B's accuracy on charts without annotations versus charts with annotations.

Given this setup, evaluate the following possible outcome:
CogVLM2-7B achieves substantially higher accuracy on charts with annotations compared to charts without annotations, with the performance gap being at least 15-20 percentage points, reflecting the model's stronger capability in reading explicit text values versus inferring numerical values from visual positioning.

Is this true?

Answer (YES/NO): YES